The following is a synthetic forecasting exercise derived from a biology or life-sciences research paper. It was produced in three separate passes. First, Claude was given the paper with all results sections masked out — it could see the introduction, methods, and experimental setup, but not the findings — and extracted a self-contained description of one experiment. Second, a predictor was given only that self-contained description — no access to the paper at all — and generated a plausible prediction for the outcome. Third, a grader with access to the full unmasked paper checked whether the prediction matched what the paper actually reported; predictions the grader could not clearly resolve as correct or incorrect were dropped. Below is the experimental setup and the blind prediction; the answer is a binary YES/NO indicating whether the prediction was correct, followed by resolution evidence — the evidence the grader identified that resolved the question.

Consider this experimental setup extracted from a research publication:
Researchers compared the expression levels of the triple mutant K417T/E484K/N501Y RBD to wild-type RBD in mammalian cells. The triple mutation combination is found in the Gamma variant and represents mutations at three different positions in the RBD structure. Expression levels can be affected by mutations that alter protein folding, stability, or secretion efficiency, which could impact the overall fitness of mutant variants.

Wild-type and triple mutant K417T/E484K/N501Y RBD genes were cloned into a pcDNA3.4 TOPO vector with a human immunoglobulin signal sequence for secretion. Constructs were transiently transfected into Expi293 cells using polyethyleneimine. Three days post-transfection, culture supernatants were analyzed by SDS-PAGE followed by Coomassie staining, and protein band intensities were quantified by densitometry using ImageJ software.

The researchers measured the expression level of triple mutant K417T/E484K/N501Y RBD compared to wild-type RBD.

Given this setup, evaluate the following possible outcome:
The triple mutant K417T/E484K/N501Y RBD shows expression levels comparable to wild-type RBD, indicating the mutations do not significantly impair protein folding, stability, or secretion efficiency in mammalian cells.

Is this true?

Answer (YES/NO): YES